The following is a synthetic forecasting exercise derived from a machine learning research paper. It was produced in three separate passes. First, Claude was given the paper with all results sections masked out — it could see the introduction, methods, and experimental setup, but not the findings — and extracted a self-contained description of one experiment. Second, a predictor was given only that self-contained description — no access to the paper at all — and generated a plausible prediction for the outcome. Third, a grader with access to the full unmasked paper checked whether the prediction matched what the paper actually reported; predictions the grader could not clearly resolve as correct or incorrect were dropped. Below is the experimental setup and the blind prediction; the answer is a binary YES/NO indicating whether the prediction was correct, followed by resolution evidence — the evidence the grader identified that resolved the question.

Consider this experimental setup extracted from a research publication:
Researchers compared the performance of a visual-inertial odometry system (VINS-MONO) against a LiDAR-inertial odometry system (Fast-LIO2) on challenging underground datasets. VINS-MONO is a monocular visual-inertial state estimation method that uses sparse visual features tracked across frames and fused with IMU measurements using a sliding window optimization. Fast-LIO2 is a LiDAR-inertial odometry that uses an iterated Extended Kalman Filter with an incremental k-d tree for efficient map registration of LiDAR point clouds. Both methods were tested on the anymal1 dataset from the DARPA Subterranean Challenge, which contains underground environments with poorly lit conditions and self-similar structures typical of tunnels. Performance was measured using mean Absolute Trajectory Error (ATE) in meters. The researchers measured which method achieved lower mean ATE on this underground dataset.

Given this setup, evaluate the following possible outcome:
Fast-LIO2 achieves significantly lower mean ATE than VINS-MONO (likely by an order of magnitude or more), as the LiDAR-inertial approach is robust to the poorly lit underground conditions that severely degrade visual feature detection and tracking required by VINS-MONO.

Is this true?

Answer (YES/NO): YES